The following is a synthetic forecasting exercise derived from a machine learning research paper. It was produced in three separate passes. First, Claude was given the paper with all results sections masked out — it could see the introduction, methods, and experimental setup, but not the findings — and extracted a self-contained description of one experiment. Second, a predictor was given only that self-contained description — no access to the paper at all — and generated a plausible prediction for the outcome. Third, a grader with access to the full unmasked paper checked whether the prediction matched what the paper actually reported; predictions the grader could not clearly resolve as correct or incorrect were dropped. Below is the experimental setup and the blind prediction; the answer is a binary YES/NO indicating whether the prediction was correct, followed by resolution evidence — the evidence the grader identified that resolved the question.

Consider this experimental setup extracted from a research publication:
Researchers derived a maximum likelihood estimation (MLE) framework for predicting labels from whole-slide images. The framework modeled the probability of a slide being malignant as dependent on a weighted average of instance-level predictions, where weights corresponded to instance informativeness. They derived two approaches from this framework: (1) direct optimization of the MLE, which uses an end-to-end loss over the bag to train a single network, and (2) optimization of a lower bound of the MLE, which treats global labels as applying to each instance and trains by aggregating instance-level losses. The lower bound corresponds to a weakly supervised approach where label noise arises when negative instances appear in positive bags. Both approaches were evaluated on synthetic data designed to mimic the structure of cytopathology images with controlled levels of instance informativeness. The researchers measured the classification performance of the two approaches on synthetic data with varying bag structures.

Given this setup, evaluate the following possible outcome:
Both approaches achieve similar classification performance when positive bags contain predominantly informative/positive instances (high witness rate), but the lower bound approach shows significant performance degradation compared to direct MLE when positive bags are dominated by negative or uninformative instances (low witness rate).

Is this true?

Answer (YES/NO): NO